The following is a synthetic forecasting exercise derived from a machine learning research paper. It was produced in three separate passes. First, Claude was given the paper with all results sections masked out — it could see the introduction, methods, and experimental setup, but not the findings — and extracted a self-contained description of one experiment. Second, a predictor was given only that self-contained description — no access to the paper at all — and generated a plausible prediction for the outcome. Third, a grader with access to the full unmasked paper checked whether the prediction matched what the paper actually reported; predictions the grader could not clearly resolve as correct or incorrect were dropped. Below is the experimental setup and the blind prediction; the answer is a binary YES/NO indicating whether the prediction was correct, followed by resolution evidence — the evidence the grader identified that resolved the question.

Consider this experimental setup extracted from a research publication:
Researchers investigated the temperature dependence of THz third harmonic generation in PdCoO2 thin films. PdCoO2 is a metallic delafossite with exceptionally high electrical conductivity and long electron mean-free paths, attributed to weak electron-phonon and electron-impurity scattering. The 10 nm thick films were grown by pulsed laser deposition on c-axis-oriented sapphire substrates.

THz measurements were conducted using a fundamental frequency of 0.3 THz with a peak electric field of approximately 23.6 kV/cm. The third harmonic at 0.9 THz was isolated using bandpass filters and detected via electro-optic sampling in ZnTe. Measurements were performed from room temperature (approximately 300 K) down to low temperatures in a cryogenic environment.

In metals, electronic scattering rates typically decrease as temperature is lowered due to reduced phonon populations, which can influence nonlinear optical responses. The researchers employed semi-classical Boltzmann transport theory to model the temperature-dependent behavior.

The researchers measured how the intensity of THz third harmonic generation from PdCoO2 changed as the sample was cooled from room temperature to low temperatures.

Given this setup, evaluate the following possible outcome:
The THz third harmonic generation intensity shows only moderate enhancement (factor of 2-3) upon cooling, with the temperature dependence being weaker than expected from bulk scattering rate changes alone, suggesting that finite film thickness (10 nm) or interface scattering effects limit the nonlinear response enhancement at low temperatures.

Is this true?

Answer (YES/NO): NO